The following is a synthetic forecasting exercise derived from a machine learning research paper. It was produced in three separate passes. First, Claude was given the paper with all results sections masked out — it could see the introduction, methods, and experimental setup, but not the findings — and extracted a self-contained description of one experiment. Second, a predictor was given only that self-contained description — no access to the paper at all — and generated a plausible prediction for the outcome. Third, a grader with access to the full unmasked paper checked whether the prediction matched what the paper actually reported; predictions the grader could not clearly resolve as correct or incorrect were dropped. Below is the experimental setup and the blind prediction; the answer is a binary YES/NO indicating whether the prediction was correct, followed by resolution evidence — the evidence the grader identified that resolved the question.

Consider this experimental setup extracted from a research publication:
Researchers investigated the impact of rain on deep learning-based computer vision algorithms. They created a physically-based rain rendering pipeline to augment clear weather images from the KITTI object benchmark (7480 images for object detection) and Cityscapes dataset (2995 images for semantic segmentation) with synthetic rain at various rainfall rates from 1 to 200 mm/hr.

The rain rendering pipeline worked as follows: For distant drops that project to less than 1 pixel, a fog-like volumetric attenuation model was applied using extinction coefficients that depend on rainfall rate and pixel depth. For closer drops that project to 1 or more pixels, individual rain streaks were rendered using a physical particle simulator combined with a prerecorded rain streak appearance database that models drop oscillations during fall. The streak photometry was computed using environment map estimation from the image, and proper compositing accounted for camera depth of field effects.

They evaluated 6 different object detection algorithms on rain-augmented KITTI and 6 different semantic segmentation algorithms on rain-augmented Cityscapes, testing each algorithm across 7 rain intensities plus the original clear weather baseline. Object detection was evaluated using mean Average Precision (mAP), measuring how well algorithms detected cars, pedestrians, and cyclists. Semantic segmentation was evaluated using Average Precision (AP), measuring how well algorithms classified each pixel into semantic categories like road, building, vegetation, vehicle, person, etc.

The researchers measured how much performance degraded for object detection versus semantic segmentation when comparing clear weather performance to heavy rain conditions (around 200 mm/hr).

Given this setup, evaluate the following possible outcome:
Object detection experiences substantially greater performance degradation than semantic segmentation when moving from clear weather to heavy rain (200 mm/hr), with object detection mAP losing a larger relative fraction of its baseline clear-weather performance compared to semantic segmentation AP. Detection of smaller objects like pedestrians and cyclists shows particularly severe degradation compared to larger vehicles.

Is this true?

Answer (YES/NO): NO